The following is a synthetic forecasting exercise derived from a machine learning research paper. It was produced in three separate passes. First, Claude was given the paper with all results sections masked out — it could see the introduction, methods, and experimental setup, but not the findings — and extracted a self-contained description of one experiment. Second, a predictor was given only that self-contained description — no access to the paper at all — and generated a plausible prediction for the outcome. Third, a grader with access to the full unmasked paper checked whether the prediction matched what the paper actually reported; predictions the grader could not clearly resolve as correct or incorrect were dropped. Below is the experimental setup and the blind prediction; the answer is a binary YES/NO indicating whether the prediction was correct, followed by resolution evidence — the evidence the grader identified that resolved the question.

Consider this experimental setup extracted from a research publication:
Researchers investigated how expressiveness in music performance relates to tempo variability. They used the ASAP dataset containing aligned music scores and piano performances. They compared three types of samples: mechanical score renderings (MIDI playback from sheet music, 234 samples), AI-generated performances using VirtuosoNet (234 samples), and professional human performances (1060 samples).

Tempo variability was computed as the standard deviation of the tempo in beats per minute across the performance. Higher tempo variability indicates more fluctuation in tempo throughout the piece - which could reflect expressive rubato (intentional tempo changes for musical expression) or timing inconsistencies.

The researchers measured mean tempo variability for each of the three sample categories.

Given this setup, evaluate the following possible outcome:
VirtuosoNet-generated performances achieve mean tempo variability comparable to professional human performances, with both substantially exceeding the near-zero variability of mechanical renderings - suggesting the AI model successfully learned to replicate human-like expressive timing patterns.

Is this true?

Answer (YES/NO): NO